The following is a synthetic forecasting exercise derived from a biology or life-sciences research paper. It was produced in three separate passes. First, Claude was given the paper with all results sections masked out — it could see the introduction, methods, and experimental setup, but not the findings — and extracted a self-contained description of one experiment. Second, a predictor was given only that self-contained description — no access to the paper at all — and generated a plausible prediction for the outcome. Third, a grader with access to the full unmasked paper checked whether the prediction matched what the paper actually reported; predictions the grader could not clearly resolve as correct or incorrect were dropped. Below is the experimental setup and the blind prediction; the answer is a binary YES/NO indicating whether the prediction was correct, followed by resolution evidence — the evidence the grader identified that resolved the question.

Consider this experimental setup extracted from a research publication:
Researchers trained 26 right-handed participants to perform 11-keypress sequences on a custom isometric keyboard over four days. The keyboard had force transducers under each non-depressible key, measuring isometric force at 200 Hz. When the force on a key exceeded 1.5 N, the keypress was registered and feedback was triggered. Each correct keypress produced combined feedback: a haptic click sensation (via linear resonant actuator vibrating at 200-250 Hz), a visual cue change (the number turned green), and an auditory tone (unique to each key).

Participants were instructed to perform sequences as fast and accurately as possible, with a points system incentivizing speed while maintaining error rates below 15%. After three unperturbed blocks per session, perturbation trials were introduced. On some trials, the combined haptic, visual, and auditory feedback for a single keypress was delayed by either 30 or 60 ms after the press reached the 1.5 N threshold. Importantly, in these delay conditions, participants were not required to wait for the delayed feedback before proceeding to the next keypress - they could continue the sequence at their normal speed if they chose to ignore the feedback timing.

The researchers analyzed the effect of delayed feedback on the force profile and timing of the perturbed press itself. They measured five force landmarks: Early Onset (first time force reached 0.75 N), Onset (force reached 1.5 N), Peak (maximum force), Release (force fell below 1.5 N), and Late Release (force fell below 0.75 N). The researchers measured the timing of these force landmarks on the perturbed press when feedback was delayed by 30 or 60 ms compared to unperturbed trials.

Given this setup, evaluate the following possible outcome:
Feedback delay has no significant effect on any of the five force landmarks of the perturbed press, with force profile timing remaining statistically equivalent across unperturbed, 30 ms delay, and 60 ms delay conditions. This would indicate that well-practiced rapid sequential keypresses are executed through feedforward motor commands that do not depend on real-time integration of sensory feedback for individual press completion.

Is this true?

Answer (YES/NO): NO